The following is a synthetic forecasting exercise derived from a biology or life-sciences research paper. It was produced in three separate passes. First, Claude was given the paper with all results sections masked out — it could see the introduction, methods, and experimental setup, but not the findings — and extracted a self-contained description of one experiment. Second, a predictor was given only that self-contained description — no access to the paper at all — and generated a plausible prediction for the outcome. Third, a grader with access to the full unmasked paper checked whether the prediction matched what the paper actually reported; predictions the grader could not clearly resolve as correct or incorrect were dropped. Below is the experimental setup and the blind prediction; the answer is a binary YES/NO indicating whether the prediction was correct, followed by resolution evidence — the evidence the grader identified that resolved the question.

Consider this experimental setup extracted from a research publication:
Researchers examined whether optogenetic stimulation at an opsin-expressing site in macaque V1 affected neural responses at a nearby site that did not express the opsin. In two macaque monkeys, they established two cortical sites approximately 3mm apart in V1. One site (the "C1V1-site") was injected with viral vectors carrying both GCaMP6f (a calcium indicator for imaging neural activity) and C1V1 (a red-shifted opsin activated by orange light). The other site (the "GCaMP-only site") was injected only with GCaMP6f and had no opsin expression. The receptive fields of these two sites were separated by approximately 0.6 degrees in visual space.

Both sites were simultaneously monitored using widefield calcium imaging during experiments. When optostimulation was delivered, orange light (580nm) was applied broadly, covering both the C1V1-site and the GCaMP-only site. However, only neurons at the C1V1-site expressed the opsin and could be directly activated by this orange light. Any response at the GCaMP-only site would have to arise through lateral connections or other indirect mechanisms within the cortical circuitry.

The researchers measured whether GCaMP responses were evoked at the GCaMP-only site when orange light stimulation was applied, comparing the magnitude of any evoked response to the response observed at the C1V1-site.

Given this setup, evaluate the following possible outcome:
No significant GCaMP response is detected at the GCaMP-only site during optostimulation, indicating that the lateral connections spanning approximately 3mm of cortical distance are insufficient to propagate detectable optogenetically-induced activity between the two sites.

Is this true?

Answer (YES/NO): NO